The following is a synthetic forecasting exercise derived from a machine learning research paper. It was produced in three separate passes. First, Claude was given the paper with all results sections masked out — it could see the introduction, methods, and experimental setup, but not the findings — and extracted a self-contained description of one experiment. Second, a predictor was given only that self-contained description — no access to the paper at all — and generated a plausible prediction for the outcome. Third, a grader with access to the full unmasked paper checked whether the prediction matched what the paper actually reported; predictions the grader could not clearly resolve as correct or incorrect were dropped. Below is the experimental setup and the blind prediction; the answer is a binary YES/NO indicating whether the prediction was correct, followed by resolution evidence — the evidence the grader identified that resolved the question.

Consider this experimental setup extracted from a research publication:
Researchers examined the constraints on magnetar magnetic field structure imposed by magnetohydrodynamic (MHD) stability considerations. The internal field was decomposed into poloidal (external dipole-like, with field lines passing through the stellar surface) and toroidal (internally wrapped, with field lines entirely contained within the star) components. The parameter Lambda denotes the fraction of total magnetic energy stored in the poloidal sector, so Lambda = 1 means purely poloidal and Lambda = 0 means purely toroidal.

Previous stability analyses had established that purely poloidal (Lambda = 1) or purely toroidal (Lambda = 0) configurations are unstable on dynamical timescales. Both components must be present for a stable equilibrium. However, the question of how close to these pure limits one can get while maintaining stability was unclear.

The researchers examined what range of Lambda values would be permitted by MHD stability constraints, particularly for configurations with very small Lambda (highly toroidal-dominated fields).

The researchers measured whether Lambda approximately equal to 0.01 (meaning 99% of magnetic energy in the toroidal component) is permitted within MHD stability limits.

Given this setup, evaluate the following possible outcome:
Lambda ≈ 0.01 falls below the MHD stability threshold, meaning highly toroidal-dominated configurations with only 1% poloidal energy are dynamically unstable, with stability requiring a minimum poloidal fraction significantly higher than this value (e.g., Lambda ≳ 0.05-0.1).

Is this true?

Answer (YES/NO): NO